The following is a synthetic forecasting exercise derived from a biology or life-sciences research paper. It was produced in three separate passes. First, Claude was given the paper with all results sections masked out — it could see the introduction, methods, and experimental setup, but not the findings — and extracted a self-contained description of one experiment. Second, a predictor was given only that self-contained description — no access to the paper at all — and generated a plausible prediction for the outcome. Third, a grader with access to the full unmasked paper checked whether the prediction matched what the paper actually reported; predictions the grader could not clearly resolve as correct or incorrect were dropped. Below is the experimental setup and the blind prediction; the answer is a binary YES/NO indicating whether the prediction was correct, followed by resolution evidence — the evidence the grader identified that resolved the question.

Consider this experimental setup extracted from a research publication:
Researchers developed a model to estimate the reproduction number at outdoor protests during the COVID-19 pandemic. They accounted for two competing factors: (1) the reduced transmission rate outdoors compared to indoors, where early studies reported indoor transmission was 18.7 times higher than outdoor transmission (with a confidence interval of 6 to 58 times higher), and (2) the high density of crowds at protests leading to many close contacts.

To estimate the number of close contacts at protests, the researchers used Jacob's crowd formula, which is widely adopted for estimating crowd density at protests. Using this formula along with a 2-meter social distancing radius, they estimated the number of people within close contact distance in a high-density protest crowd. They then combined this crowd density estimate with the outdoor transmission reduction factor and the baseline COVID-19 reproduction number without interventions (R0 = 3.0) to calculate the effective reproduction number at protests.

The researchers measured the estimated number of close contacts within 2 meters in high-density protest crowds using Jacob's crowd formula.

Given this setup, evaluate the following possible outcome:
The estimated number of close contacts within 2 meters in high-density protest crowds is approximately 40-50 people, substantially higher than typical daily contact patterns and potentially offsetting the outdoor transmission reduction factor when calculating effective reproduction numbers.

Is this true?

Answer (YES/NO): NO